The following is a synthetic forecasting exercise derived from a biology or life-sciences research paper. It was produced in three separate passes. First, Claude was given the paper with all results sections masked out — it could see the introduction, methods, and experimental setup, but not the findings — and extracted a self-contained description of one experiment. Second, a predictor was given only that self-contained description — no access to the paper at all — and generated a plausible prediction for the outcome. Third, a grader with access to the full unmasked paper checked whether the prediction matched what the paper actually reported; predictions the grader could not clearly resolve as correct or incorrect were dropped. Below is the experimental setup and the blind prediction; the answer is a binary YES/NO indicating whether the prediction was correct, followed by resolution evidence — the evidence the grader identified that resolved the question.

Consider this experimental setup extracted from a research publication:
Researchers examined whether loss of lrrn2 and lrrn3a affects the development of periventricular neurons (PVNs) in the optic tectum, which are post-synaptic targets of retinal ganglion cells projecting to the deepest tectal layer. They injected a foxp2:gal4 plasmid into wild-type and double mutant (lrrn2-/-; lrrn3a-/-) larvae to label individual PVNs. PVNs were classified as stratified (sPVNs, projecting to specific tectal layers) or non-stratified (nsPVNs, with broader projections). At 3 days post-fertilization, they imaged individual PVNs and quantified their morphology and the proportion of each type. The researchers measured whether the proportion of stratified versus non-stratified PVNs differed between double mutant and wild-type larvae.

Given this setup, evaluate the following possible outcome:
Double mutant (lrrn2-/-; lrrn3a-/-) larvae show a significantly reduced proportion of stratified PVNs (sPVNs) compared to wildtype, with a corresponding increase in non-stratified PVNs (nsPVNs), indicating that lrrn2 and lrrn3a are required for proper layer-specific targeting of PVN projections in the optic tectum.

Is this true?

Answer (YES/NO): NO